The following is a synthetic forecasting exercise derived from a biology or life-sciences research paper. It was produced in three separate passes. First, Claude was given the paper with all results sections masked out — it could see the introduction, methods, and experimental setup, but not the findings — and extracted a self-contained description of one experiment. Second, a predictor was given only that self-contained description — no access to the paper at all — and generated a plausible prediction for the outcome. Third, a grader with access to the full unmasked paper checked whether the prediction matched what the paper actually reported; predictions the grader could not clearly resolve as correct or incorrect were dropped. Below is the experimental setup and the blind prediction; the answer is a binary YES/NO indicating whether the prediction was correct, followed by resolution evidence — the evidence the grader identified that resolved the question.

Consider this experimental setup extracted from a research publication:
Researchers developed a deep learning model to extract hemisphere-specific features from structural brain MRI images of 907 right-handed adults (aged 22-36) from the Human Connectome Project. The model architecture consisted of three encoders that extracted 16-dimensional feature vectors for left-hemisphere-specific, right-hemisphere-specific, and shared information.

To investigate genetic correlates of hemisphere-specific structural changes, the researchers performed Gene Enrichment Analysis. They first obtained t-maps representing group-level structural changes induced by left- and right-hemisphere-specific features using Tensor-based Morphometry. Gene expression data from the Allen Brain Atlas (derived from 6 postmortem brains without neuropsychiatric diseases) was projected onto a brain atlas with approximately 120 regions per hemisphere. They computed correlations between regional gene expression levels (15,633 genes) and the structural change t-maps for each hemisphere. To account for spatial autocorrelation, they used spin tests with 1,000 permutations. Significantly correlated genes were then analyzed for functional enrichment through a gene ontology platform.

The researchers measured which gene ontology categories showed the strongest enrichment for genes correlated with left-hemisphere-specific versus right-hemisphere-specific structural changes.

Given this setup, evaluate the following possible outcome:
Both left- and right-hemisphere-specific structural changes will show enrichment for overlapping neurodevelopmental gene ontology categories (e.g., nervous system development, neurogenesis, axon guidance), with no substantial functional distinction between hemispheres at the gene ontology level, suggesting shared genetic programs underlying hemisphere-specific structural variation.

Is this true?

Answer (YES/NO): NO